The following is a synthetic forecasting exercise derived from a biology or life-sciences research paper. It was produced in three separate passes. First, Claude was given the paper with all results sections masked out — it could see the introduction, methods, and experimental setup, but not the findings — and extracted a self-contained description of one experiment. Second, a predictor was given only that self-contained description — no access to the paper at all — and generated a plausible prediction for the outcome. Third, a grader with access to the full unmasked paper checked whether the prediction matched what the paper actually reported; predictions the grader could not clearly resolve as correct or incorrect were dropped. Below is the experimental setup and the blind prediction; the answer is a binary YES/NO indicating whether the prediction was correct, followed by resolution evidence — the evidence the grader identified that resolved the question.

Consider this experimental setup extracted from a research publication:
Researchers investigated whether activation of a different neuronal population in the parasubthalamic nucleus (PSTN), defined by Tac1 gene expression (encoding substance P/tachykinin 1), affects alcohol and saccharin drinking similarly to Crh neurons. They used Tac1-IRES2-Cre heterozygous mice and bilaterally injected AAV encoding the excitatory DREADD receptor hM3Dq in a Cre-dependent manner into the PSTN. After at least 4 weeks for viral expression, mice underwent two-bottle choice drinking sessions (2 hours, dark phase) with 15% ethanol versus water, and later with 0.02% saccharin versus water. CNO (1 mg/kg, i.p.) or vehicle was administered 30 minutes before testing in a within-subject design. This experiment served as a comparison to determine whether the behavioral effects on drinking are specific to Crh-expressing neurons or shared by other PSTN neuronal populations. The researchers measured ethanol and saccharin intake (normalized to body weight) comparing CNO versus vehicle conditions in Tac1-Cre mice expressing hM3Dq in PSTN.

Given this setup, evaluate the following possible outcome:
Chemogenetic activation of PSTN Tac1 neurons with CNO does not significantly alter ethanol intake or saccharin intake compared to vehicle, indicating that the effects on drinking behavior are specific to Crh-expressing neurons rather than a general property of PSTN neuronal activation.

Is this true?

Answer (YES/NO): NO